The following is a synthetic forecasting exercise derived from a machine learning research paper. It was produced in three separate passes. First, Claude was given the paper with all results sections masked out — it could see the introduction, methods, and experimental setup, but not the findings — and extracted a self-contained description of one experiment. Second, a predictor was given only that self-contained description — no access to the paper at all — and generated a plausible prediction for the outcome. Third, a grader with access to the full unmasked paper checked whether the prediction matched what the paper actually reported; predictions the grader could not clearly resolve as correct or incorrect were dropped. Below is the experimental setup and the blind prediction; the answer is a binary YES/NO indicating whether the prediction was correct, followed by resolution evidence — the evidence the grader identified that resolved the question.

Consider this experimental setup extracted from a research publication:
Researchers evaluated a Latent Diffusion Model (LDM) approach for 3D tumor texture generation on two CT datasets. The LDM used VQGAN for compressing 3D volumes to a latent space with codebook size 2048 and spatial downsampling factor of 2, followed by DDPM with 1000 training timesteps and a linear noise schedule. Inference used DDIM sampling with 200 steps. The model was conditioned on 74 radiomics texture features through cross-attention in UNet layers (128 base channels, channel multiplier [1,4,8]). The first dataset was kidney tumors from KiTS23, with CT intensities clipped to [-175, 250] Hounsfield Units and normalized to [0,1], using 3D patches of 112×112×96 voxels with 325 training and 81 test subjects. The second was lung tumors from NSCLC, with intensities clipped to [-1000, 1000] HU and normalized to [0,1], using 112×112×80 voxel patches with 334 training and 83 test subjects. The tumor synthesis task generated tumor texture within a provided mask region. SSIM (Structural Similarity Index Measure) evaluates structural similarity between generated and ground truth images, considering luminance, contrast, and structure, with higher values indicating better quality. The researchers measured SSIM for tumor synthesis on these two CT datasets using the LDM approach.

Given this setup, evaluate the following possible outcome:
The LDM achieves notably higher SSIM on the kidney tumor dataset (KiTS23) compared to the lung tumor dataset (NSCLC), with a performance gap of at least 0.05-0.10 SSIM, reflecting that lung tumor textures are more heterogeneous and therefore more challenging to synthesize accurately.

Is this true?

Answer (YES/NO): NO